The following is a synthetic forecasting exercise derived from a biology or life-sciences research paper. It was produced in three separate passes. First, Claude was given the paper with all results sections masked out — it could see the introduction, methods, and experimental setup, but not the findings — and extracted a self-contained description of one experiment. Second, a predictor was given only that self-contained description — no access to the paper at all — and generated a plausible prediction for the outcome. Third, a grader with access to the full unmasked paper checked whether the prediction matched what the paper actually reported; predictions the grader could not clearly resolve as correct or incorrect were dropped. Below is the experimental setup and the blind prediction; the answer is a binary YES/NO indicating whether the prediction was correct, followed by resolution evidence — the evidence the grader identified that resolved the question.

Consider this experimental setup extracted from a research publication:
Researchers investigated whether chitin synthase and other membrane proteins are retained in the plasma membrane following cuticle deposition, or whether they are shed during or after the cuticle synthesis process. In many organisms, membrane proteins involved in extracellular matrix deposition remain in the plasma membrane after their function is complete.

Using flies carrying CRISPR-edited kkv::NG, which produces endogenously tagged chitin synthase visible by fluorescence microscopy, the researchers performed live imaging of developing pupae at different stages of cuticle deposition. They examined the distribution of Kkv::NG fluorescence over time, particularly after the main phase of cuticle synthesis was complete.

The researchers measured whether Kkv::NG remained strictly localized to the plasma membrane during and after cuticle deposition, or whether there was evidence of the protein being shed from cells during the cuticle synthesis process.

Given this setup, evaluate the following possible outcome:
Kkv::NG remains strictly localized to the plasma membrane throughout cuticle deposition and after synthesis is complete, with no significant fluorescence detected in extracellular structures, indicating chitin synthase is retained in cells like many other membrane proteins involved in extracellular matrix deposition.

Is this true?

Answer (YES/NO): NO